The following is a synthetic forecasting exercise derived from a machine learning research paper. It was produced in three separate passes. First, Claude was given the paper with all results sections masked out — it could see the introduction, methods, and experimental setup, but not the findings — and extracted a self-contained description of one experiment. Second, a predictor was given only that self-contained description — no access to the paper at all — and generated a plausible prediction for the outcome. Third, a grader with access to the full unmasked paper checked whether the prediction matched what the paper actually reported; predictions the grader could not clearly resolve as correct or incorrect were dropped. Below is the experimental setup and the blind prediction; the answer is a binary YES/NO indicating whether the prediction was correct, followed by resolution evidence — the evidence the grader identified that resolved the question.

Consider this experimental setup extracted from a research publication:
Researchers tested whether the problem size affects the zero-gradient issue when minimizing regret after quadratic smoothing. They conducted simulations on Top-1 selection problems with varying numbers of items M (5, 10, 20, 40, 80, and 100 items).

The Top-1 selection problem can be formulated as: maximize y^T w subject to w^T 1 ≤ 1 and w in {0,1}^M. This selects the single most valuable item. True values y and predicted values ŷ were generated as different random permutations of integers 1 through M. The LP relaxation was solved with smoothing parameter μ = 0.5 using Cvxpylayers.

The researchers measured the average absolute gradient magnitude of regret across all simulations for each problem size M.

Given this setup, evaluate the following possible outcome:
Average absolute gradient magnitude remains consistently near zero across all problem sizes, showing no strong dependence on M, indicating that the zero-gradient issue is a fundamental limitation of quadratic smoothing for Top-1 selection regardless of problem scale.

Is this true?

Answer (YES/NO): YES